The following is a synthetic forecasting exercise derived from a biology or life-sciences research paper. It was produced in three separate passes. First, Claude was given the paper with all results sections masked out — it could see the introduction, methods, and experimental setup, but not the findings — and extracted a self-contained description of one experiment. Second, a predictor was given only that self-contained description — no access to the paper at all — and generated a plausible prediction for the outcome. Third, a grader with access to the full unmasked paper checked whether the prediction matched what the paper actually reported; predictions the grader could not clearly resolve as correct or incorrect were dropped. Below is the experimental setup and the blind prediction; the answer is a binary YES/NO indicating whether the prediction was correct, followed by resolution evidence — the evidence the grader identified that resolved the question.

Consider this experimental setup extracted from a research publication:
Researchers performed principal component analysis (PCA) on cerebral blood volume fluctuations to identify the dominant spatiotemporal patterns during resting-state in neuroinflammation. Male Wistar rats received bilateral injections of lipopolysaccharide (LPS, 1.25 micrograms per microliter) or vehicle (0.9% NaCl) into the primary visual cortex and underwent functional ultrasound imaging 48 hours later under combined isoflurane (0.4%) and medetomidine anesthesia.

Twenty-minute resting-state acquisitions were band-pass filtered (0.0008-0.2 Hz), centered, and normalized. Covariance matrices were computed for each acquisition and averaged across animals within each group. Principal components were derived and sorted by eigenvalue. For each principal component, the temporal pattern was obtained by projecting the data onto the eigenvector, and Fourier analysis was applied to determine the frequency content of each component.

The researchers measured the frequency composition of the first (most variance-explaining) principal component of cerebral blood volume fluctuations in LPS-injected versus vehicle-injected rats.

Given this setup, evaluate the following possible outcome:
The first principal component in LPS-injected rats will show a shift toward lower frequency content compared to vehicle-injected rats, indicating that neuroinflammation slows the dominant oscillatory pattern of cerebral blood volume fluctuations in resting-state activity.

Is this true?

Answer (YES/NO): NO